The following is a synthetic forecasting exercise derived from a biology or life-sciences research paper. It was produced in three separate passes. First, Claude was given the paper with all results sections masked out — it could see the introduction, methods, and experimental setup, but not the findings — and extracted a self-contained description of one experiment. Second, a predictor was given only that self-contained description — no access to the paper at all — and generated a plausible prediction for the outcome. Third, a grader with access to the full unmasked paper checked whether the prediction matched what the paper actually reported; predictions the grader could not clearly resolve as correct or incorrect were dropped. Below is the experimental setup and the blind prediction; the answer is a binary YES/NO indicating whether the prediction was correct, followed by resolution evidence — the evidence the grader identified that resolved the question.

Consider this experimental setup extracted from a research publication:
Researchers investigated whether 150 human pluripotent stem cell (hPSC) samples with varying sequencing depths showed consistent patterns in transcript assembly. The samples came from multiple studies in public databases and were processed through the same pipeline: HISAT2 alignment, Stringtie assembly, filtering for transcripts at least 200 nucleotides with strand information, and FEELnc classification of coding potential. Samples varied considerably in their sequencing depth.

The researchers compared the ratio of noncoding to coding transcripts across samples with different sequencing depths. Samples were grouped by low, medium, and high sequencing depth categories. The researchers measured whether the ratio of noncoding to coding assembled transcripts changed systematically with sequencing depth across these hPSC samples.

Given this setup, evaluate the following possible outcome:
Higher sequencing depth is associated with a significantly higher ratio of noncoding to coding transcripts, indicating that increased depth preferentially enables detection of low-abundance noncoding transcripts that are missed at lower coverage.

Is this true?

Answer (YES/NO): YES